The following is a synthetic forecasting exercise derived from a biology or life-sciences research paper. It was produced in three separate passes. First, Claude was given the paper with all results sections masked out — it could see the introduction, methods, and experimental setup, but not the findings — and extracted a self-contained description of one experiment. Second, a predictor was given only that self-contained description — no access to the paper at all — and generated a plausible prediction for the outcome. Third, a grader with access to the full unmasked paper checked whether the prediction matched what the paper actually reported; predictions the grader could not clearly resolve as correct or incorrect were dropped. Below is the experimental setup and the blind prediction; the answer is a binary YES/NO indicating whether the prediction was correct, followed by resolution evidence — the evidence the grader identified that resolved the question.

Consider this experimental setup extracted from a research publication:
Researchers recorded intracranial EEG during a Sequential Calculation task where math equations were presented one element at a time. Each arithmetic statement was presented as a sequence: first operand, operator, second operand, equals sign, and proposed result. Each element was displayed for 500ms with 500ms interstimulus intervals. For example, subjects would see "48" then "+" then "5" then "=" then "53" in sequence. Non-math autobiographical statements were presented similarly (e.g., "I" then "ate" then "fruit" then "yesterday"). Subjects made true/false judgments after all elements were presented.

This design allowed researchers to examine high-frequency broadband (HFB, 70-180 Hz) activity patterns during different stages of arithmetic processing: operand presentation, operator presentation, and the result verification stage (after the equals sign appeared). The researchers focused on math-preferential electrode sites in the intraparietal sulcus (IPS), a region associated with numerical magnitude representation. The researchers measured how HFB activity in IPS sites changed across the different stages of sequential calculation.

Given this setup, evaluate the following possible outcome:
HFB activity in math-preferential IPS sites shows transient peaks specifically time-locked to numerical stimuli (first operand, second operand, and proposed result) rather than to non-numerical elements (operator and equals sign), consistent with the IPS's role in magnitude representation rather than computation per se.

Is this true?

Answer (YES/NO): NO